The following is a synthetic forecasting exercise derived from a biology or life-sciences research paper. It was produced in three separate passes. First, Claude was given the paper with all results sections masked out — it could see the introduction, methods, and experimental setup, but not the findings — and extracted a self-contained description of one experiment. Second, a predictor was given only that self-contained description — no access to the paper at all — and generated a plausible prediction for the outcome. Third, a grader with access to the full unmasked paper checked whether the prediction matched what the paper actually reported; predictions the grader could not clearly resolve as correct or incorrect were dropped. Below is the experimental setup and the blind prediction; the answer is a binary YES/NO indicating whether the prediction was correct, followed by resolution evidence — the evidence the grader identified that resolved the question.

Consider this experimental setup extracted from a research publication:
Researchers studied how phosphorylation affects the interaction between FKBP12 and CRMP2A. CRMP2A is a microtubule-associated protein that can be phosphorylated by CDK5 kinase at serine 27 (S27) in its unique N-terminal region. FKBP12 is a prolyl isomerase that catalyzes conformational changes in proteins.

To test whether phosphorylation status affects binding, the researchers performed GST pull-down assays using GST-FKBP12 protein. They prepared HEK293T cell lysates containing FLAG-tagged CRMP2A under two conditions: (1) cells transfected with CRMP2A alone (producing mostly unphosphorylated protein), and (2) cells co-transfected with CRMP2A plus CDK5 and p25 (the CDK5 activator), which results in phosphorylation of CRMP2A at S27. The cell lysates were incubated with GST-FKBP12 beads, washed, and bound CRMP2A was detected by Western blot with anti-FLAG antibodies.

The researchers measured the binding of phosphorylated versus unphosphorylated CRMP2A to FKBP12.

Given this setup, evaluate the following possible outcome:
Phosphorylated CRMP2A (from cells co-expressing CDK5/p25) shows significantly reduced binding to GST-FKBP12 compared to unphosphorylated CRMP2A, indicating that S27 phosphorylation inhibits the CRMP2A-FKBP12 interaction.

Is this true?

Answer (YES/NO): YES